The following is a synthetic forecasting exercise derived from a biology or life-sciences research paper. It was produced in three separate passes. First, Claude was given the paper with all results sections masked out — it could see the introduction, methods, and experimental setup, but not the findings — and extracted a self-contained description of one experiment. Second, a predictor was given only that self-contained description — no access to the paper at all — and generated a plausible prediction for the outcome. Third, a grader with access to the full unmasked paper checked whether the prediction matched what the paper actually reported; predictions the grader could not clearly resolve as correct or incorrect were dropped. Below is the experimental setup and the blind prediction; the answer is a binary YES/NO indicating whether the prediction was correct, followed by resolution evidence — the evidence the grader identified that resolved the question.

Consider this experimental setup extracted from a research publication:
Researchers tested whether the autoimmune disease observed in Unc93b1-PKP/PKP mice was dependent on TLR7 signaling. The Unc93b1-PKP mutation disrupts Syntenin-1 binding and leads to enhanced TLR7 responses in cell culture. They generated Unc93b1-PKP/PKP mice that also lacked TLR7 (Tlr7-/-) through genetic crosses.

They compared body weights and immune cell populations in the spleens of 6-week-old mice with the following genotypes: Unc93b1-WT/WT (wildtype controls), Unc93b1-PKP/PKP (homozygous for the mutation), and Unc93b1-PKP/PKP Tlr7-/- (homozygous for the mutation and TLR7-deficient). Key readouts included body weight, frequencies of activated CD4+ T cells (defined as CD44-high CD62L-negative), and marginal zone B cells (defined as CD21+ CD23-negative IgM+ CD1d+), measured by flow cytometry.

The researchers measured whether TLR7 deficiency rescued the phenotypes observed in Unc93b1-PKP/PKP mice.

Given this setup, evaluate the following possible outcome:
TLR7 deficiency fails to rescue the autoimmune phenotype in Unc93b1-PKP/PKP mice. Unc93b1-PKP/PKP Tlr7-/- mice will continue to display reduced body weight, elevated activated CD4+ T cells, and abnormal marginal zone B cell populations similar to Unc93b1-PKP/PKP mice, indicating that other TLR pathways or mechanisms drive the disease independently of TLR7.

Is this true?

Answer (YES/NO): NO